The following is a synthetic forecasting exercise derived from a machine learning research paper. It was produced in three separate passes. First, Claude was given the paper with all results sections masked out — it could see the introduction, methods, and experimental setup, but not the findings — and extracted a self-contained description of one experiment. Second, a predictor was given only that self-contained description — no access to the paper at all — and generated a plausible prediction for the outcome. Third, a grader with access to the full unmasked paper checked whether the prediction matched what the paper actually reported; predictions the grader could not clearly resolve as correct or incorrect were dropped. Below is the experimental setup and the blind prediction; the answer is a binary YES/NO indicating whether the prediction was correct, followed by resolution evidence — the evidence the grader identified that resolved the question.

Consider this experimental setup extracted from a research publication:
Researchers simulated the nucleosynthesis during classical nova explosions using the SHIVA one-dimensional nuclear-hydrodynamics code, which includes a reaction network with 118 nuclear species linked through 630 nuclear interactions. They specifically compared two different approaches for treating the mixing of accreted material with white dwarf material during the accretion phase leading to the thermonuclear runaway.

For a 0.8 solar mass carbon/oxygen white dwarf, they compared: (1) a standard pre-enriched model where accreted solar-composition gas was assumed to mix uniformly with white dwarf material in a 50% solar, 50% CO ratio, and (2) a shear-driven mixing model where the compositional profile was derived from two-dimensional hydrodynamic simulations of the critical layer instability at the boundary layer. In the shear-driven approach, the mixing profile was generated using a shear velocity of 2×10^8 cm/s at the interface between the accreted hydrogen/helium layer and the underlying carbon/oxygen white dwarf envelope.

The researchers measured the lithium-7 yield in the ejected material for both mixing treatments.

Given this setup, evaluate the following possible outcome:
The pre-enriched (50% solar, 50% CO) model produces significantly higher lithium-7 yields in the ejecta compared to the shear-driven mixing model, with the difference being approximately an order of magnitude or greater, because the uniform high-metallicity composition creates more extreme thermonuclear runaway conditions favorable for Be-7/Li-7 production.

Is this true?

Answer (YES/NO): YES